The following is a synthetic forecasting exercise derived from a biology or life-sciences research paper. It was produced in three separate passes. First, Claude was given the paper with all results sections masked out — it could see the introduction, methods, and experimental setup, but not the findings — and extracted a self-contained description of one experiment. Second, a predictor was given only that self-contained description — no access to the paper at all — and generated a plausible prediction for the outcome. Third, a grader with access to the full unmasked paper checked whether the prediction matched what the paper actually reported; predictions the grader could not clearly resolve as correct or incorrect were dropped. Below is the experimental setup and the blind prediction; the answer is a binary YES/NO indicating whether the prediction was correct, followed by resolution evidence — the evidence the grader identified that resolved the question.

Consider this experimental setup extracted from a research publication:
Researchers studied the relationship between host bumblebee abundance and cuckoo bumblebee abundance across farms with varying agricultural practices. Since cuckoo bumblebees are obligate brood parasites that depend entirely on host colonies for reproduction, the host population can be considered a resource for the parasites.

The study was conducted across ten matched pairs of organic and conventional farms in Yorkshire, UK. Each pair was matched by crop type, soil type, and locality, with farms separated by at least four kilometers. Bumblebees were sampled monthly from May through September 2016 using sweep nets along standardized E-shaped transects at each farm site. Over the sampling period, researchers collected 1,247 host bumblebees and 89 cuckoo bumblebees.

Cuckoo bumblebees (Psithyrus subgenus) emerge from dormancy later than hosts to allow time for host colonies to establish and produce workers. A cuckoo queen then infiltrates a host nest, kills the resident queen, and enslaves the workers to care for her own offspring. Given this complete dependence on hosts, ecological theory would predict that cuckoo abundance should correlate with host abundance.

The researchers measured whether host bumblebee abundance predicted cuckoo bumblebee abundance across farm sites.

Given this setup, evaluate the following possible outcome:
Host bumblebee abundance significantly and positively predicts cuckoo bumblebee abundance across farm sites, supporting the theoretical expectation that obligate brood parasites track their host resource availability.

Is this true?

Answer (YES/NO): NO